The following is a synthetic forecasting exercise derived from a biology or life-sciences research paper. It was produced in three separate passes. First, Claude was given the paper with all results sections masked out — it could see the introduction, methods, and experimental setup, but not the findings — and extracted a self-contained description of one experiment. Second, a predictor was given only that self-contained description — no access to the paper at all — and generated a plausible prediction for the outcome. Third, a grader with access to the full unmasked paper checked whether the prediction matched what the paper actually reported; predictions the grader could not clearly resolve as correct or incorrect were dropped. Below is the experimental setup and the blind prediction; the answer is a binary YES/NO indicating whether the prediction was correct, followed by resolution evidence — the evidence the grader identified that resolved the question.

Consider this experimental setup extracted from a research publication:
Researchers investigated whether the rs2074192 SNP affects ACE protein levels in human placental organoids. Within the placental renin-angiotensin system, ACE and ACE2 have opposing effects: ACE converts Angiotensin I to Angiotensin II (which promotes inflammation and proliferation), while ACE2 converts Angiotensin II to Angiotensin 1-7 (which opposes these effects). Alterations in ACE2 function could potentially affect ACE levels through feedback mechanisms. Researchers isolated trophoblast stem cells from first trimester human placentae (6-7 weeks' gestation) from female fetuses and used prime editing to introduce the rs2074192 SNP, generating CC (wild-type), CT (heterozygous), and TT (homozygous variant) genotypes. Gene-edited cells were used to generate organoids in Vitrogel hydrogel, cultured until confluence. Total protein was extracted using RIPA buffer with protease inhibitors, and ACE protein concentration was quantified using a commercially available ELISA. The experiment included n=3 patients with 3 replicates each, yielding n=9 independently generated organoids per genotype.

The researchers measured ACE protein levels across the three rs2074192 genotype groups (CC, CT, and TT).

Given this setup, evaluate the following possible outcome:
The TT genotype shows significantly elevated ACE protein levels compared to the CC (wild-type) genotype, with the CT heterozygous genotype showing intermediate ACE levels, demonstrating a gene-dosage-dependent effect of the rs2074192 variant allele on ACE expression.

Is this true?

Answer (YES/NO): NO